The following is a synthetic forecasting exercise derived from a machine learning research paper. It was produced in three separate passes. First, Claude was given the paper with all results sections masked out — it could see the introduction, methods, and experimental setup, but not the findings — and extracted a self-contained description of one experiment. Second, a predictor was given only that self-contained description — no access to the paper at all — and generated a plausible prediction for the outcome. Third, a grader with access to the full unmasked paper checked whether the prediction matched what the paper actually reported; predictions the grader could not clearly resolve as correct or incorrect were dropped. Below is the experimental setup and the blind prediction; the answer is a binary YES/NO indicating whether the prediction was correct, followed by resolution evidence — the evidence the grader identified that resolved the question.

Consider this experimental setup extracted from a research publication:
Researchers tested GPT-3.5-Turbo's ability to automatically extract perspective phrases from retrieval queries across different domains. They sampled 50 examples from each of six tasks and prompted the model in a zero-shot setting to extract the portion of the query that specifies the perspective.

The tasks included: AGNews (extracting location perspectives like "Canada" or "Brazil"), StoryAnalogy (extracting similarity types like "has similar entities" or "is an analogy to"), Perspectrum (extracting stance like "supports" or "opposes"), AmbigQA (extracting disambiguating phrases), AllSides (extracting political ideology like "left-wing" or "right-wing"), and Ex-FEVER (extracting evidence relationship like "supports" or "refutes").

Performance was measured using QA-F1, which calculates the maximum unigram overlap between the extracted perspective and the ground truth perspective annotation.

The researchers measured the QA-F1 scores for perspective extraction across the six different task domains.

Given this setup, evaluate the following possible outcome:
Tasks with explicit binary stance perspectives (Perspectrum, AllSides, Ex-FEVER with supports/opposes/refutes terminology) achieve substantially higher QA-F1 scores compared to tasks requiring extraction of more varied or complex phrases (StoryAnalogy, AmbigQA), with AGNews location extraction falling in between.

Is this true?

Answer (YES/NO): NO